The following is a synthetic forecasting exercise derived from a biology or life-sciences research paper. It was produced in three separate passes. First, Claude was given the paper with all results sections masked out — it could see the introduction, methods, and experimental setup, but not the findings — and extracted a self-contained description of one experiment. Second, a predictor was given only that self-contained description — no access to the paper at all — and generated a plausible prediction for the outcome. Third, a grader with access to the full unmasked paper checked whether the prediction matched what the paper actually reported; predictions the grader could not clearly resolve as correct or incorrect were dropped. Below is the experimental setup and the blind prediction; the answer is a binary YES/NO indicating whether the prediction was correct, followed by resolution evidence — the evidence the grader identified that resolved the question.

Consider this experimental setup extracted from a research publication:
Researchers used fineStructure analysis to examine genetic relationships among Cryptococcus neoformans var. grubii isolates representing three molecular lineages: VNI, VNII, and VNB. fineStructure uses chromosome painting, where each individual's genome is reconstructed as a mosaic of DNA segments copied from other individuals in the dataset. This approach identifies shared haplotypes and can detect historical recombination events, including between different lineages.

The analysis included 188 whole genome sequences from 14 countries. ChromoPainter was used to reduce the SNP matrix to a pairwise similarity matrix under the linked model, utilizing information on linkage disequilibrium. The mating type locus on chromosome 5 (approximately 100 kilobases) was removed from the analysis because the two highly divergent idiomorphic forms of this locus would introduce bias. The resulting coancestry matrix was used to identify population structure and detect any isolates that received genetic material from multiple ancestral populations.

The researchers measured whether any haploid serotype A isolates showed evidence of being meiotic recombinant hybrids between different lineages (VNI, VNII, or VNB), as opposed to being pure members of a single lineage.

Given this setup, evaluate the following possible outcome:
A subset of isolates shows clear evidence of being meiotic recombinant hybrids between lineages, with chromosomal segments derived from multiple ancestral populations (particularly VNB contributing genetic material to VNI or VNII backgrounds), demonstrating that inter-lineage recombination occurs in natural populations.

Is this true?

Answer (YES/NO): YES